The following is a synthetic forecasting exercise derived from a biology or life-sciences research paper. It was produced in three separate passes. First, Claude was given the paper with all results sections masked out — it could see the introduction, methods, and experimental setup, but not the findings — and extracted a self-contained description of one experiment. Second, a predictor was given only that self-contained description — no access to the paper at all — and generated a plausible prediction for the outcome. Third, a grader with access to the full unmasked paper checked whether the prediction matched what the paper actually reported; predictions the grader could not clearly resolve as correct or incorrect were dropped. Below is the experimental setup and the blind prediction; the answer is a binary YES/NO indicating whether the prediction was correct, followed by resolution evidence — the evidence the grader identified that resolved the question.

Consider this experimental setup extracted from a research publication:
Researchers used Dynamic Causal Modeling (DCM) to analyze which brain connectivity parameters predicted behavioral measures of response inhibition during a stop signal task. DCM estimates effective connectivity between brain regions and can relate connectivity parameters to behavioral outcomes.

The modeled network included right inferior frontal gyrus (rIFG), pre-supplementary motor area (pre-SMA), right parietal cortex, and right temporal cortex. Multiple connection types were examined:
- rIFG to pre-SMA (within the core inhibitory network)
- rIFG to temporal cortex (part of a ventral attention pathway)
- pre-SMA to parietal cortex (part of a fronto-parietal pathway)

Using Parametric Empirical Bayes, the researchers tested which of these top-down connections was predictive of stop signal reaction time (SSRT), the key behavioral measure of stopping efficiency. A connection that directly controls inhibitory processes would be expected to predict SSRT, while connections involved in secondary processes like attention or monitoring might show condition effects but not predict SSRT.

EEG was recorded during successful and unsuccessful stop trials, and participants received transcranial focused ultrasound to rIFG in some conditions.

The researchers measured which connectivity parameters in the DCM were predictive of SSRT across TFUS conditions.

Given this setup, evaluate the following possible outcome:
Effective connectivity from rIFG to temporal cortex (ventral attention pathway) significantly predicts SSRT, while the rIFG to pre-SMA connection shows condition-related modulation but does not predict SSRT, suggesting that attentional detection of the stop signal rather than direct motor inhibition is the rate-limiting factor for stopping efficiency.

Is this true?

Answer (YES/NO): NO